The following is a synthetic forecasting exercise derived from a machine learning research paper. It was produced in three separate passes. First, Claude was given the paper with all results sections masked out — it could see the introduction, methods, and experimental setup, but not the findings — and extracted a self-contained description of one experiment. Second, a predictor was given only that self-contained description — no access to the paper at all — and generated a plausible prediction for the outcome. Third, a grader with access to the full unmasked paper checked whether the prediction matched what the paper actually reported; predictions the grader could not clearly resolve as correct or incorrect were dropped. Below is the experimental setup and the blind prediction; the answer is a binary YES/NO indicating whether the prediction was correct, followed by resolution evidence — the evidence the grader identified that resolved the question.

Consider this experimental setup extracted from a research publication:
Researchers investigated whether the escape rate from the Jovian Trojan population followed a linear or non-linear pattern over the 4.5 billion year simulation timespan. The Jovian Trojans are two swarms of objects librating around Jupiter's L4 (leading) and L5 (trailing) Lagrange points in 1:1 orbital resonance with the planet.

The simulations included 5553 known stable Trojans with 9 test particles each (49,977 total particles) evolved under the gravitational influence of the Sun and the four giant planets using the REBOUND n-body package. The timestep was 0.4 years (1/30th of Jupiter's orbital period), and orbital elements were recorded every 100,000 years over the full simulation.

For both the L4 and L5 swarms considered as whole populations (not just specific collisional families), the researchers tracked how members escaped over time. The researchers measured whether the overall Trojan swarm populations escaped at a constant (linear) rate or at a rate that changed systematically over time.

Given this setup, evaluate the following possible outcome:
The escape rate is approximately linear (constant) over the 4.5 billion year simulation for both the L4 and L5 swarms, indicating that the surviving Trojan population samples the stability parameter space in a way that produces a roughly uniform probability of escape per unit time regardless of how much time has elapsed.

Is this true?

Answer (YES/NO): YES